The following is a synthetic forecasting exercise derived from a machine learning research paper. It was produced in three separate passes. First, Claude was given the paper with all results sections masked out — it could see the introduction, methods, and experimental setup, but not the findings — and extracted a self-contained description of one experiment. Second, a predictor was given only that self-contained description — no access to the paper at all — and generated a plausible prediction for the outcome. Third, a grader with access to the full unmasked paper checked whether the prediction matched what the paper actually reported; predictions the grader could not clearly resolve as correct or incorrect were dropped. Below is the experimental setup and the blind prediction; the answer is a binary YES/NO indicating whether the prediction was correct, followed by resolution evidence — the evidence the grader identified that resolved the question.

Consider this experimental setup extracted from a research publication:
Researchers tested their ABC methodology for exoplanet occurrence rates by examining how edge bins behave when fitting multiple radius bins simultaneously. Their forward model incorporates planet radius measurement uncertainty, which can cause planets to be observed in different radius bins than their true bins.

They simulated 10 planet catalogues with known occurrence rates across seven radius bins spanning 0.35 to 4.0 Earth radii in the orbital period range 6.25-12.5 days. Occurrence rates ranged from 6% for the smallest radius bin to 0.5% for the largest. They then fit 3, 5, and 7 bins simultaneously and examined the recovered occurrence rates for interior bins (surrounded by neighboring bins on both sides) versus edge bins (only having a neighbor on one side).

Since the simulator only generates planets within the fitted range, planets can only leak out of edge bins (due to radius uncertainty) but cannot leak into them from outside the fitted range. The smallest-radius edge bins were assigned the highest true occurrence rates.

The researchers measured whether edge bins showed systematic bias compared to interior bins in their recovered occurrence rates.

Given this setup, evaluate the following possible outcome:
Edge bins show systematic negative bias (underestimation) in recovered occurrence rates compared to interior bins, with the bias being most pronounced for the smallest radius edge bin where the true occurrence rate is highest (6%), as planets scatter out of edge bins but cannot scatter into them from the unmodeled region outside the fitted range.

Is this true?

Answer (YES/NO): NO